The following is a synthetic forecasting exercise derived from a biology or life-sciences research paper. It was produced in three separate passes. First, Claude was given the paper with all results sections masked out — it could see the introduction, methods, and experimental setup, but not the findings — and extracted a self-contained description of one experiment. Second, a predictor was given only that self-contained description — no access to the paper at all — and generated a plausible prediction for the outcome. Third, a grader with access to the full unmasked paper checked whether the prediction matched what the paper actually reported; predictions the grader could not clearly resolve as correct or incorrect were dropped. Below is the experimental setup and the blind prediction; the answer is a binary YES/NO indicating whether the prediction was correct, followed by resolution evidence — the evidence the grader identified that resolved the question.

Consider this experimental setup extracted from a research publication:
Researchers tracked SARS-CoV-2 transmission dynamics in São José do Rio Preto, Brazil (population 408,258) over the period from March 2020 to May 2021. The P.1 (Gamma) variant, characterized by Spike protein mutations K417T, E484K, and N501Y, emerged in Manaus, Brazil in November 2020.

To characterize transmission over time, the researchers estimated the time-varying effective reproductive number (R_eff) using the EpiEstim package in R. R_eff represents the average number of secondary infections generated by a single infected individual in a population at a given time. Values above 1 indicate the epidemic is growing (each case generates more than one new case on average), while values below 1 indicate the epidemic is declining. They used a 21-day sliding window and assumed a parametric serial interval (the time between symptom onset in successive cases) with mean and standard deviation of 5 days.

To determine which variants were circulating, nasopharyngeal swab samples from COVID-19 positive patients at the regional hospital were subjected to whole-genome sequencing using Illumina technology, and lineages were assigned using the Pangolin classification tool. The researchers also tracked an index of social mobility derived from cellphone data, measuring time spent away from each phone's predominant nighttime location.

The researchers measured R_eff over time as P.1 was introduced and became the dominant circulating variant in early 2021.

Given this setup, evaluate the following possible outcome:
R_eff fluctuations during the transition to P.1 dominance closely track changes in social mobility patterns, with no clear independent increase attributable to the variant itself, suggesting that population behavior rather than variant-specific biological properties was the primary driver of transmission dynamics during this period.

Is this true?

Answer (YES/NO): NO